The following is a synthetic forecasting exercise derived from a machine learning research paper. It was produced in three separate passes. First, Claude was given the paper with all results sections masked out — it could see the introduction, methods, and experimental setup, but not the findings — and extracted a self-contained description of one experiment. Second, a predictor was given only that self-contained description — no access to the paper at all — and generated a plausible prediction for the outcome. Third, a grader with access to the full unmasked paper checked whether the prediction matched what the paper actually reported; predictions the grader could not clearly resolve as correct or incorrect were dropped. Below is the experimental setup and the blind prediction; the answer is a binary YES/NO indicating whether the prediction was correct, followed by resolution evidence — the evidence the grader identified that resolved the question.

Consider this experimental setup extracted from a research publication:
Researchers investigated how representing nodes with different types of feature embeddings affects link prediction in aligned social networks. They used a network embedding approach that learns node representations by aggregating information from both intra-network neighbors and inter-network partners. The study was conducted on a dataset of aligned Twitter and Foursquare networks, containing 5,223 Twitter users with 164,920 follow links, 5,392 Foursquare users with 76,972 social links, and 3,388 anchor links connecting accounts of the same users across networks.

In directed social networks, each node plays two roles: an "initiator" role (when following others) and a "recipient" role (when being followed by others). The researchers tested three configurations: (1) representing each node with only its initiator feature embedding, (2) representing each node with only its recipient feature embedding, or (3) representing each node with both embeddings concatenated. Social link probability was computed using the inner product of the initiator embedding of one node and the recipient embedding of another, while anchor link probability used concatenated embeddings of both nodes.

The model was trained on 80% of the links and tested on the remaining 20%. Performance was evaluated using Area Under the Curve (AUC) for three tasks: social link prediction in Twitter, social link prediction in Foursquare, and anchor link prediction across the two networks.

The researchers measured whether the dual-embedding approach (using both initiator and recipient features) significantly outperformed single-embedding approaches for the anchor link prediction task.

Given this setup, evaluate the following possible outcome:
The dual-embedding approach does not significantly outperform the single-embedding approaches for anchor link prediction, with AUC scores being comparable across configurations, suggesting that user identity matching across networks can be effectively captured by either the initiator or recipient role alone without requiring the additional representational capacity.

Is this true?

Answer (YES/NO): NO